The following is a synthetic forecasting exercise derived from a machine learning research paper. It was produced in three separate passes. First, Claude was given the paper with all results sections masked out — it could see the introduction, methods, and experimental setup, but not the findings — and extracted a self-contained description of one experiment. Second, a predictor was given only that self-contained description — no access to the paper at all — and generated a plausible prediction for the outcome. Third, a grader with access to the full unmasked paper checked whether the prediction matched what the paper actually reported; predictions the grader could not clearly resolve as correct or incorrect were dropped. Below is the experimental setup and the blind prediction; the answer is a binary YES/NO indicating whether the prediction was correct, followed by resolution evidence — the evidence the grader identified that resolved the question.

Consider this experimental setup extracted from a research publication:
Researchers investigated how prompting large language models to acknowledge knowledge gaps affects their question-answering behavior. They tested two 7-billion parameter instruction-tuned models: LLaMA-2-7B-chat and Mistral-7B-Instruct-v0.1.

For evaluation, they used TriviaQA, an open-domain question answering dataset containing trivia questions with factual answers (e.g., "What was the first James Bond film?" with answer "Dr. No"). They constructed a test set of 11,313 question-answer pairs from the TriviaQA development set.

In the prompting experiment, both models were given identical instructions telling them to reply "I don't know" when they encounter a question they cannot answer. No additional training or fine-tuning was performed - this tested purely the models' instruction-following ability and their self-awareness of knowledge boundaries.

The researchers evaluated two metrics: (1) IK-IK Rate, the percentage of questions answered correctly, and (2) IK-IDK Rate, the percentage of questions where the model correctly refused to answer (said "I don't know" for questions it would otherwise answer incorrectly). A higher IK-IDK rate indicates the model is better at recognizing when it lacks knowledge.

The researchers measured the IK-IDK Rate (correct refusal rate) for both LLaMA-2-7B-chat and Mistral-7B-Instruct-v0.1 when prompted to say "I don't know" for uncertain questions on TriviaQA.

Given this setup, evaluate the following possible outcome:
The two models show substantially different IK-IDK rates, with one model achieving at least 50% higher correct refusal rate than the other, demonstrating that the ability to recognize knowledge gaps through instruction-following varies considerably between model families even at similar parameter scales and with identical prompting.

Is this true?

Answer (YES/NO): YES